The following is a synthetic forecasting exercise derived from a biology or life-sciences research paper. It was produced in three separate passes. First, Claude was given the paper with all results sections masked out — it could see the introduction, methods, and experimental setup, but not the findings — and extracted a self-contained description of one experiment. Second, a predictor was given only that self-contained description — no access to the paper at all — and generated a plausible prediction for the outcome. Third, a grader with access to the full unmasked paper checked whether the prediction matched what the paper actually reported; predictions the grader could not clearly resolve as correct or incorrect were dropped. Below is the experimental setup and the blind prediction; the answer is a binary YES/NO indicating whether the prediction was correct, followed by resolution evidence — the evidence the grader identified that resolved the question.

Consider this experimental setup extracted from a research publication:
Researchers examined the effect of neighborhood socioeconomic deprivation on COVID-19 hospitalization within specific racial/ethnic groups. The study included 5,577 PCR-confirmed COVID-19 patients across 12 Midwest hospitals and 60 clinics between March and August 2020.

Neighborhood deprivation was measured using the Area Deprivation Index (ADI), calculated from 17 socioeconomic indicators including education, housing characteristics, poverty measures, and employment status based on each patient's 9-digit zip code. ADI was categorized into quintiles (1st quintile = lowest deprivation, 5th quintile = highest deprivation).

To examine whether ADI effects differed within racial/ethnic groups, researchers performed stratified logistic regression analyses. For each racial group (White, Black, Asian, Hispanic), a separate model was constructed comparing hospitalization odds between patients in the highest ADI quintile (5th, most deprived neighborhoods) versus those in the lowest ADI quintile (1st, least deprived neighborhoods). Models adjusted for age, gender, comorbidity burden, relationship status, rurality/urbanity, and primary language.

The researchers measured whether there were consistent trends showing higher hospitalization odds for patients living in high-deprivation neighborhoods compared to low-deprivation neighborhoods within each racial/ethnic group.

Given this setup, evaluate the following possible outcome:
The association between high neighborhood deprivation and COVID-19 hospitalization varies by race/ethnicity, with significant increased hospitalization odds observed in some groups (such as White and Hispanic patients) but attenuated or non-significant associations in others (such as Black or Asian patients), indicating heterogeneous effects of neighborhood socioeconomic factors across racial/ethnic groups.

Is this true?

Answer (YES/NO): NO